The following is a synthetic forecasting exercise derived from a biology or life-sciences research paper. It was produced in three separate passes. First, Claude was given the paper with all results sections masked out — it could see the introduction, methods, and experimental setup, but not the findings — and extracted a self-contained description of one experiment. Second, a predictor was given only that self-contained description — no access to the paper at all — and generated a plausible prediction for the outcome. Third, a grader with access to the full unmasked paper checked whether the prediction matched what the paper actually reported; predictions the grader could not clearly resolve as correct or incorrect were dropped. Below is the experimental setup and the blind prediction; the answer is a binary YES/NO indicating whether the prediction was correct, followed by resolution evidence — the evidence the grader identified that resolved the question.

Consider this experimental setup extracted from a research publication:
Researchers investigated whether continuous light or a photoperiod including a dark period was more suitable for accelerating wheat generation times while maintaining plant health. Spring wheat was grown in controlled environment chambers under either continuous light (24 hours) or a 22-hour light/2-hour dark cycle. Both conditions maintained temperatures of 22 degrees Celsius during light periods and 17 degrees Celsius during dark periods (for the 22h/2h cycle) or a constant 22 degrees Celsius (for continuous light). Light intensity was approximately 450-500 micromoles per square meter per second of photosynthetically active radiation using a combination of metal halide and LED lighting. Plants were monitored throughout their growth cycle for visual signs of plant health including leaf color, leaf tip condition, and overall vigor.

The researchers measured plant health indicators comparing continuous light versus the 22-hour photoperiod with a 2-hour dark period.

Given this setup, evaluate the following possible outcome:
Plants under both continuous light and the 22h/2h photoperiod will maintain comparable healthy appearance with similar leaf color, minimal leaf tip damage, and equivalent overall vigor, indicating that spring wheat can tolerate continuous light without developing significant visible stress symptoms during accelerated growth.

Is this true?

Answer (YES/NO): NO